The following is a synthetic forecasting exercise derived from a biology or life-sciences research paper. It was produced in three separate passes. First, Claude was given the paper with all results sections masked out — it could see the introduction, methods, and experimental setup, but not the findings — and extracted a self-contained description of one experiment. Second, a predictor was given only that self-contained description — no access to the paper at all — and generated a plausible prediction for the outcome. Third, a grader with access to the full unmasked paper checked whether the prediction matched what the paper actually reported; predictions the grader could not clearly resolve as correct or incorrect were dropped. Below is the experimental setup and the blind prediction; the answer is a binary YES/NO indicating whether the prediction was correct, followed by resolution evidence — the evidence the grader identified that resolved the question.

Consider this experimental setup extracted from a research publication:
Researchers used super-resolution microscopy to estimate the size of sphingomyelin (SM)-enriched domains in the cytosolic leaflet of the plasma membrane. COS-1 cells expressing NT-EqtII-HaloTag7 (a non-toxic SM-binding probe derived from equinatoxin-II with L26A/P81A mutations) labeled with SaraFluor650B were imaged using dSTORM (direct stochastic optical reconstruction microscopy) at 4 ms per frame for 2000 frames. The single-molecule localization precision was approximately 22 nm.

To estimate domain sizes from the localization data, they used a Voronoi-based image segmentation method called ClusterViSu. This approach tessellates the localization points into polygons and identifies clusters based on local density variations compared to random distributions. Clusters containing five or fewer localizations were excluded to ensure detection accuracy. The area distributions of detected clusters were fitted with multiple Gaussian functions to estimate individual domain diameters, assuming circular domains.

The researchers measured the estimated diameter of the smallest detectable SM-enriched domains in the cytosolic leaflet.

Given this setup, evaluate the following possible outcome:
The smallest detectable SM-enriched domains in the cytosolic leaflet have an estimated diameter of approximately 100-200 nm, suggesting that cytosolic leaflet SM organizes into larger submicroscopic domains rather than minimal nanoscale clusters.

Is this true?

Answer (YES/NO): YES